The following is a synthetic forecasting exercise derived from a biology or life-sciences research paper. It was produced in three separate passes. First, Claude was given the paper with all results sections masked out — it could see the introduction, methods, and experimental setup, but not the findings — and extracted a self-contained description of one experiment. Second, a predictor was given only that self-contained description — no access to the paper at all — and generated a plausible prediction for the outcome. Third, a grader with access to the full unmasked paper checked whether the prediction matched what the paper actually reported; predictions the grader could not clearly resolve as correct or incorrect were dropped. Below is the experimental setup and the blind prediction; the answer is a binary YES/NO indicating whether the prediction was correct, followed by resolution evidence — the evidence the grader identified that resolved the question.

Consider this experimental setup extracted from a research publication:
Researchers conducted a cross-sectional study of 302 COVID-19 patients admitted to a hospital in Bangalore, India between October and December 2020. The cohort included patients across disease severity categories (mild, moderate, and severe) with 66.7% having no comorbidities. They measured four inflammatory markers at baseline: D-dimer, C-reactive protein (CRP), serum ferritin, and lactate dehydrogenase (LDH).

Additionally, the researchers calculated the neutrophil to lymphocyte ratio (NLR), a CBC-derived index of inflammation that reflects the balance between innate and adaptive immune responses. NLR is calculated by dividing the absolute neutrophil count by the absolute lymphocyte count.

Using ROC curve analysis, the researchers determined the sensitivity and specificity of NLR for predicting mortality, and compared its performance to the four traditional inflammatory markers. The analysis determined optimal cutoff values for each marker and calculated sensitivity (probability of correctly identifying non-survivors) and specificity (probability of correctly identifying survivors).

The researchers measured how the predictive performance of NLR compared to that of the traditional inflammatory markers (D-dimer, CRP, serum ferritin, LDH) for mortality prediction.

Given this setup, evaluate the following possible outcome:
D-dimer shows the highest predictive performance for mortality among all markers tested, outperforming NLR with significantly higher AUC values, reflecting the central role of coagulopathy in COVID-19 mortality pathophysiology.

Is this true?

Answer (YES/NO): NO